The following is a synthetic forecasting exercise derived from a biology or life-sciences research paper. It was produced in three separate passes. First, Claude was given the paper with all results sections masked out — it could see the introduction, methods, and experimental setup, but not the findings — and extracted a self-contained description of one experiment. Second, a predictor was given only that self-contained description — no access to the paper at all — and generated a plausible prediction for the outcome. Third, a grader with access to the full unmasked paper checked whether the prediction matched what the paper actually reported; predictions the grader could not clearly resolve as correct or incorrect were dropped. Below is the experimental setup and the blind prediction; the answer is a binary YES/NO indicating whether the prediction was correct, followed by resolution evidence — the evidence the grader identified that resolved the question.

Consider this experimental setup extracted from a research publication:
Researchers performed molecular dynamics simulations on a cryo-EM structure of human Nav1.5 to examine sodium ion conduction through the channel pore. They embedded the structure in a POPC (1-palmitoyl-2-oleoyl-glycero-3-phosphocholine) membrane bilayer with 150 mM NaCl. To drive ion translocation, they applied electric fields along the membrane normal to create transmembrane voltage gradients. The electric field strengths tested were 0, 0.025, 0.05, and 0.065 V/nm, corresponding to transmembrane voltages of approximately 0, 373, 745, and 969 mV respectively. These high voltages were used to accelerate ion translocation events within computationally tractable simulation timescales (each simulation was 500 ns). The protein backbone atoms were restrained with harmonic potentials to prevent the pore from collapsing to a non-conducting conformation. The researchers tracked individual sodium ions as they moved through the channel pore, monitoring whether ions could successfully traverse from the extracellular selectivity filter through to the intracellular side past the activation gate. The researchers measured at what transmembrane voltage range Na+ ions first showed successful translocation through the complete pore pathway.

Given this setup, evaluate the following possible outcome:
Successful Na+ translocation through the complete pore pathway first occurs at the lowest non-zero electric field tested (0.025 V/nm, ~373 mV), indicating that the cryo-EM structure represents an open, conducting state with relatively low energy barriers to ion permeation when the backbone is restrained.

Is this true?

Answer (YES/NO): NO